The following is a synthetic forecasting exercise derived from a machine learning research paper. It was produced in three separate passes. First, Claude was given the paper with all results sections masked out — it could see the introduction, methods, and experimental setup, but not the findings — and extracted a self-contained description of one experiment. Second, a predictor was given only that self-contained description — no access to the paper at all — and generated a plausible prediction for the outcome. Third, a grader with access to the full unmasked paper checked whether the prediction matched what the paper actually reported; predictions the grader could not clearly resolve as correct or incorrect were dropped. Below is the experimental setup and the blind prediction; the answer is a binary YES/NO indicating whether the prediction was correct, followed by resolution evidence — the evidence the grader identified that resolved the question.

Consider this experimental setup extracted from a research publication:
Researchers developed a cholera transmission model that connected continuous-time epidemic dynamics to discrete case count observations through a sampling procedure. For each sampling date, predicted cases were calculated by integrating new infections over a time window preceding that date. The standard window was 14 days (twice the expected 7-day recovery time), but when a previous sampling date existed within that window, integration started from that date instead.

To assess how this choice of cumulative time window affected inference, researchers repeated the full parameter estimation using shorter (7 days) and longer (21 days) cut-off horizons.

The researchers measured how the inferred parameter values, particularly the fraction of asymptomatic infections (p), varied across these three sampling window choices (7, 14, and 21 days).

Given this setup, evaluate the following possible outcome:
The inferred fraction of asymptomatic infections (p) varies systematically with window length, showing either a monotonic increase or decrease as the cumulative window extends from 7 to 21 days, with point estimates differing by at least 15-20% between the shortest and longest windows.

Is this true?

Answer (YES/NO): YES